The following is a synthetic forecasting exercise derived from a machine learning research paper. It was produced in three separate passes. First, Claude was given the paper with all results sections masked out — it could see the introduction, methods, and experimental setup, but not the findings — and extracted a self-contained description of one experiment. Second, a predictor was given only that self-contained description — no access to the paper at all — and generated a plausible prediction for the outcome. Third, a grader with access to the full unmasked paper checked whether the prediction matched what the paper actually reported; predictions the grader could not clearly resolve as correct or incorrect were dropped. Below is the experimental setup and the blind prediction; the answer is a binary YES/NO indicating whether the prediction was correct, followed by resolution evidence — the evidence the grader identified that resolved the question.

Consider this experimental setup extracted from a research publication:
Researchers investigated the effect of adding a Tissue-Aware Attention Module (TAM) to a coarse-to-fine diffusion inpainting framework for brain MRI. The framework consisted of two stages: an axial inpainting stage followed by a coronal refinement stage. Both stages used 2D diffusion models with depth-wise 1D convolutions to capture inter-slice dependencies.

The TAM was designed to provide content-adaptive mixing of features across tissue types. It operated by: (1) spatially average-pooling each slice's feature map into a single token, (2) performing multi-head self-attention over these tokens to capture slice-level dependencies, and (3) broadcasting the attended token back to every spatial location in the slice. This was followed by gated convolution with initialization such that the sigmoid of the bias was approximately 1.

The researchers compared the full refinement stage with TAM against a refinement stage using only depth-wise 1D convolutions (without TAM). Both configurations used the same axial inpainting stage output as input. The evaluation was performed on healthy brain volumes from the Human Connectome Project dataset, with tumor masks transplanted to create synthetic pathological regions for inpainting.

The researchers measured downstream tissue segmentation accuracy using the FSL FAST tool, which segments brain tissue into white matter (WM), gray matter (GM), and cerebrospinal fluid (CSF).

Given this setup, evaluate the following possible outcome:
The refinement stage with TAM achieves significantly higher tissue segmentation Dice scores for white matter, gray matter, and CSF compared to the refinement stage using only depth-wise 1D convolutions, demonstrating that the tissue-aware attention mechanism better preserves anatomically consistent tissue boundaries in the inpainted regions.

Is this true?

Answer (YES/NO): NO